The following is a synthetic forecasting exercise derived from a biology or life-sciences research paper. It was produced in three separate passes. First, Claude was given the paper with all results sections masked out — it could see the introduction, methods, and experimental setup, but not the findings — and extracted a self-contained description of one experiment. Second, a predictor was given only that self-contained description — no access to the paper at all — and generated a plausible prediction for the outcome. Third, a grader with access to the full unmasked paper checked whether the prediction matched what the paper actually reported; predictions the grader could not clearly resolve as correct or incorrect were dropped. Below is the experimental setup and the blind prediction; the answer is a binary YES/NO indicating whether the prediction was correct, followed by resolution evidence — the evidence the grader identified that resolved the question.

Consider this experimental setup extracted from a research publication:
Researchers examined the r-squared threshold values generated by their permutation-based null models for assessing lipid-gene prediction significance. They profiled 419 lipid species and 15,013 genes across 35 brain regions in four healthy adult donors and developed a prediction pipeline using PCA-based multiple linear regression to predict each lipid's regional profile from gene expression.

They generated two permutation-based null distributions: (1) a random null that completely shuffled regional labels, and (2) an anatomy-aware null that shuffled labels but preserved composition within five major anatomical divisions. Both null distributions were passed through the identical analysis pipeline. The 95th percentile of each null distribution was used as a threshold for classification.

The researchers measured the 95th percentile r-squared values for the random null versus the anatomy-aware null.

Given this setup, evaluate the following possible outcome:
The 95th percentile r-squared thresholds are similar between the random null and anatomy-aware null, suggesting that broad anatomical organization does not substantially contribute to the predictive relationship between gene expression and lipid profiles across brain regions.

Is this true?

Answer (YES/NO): NO